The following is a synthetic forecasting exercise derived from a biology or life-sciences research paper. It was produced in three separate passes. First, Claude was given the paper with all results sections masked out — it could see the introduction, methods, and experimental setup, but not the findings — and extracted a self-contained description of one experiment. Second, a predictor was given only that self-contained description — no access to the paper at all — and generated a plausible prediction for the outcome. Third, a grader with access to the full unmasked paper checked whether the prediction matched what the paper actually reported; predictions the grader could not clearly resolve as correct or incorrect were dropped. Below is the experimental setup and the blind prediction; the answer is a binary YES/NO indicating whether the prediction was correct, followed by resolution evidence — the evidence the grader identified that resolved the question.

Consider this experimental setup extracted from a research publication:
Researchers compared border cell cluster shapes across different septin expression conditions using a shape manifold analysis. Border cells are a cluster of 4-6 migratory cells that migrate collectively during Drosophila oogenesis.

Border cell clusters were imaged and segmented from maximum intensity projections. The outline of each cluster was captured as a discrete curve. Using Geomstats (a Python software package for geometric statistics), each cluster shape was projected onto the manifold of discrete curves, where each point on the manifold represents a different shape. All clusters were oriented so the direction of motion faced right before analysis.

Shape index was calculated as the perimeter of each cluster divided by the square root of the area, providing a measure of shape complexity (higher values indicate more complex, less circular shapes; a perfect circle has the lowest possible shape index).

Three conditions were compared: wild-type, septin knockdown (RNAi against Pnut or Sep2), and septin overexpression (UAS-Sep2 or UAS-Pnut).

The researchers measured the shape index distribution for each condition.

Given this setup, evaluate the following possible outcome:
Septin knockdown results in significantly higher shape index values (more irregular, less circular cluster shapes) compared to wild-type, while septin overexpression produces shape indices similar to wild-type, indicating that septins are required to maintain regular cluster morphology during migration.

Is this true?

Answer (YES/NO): NO